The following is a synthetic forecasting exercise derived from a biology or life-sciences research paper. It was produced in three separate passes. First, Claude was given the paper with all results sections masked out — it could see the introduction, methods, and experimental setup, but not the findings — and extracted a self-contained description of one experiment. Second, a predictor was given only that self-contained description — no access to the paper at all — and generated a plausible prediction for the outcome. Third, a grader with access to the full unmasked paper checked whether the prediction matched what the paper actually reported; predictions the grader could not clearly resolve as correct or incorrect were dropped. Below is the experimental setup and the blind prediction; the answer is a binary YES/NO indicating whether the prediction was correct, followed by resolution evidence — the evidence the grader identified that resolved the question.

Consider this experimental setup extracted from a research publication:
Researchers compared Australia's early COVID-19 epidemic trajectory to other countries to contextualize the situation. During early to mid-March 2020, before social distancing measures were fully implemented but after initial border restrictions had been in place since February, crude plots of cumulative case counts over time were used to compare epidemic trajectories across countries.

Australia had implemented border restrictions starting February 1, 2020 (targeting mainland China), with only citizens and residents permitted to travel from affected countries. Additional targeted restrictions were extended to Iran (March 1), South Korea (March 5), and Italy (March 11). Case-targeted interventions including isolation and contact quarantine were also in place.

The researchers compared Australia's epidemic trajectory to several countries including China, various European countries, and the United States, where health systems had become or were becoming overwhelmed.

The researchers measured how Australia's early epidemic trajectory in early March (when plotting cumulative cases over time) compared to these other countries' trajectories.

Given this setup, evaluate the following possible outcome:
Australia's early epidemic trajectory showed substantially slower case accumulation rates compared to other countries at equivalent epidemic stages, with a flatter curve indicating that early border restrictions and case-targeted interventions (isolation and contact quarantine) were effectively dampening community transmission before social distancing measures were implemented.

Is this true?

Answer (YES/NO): NO